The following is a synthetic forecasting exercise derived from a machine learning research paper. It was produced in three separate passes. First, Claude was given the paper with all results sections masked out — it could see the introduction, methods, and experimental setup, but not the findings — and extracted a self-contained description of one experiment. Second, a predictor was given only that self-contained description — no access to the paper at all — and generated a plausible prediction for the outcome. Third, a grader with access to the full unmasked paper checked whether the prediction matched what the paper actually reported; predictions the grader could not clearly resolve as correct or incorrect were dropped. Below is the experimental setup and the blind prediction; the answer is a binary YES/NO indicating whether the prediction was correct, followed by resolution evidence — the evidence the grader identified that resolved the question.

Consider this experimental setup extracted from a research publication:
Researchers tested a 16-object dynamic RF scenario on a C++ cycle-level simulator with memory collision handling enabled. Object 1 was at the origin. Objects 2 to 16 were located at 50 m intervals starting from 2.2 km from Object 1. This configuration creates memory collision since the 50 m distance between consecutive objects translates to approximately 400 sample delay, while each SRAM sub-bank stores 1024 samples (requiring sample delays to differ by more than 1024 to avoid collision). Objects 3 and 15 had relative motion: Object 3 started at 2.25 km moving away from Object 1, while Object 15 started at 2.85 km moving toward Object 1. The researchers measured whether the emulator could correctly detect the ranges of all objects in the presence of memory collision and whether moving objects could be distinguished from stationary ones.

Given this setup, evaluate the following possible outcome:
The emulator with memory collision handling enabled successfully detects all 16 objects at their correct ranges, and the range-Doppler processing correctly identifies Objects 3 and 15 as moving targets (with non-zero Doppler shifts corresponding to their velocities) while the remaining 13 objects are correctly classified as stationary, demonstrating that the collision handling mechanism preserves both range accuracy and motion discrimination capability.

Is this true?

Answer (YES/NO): NO